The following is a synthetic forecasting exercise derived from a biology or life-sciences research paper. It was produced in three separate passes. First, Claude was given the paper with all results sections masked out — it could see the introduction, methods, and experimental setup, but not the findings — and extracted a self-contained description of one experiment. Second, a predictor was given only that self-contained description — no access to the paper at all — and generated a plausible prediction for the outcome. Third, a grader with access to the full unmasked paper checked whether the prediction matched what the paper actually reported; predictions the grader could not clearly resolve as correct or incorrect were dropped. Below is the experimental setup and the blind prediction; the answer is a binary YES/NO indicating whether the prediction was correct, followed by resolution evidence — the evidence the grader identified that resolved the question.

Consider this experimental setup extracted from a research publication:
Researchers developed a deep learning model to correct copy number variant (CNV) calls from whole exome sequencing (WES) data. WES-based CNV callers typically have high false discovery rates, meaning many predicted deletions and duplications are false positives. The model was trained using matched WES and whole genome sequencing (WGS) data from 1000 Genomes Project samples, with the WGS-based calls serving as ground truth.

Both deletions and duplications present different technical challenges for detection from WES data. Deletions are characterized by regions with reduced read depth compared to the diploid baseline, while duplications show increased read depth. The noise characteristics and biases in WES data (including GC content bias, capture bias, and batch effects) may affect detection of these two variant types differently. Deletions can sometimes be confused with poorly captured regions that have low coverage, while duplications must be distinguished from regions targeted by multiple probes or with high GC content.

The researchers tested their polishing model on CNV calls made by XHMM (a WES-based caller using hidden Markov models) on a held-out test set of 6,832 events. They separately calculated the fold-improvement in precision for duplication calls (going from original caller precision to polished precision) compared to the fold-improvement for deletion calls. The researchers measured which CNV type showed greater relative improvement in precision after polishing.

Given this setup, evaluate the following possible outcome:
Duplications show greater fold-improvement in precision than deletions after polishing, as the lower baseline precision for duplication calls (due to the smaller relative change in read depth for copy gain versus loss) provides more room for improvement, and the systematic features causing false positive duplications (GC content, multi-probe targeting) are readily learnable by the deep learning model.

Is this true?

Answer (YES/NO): NO